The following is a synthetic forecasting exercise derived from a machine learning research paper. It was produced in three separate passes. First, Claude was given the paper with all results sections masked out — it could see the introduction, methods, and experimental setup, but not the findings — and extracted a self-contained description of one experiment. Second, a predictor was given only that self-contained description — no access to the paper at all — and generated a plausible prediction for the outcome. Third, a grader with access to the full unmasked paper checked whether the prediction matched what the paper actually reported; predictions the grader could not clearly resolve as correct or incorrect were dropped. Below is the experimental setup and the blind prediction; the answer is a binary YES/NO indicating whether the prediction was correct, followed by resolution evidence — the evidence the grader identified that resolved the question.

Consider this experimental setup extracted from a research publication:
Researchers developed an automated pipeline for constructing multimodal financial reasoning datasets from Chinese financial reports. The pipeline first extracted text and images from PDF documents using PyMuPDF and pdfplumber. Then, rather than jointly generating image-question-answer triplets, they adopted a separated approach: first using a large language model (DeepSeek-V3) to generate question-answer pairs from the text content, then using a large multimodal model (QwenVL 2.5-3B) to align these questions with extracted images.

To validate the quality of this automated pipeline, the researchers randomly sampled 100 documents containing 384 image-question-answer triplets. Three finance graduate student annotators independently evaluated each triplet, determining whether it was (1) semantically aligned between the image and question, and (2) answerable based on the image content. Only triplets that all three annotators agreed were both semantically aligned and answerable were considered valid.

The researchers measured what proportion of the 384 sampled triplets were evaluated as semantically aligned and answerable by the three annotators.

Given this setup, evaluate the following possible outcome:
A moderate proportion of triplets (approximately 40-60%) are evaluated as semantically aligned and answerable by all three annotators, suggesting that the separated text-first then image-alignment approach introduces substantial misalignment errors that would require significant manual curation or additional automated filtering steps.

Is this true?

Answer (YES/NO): NO